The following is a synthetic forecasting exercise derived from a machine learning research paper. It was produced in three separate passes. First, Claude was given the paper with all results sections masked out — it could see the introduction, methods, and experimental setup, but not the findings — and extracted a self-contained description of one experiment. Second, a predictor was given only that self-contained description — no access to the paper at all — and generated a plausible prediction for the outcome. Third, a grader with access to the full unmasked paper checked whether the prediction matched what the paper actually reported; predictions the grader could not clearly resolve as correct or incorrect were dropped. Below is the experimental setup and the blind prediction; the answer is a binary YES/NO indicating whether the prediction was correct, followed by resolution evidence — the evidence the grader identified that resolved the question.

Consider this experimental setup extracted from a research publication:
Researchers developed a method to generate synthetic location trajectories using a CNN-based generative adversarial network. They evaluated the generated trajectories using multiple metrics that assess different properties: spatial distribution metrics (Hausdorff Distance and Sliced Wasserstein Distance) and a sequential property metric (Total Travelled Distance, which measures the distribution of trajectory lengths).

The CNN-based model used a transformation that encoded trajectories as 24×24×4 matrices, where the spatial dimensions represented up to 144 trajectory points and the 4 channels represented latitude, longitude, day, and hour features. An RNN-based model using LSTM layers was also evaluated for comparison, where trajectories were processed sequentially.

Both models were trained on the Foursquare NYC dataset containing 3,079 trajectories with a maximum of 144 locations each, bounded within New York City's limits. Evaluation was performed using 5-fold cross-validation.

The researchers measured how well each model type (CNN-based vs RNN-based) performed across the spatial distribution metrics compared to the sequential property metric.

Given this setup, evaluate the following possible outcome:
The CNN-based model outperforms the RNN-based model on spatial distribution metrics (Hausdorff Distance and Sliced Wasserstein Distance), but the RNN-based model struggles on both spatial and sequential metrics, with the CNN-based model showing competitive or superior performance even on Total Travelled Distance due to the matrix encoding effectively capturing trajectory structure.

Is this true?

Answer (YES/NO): YES